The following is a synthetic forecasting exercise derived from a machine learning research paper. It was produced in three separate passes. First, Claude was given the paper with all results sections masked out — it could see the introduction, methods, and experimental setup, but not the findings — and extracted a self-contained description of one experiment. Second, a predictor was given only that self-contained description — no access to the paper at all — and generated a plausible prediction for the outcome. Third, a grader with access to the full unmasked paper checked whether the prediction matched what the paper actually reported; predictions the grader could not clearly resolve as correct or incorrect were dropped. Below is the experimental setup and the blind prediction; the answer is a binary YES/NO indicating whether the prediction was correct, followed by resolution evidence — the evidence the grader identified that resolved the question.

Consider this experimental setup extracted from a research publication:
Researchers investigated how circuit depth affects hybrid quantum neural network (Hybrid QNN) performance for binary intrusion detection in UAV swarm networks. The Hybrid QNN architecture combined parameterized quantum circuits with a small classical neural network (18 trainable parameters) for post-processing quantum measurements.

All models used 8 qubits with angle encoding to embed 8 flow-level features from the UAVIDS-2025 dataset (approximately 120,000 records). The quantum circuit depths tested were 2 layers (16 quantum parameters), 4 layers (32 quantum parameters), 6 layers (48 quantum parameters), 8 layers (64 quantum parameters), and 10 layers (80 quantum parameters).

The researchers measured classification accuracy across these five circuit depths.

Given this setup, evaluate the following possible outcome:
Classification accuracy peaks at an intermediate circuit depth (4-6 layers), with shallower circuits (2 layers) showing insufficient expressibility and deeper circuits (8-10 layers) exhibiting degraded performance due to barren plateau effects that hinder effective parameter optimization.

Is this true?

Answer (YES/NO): NO